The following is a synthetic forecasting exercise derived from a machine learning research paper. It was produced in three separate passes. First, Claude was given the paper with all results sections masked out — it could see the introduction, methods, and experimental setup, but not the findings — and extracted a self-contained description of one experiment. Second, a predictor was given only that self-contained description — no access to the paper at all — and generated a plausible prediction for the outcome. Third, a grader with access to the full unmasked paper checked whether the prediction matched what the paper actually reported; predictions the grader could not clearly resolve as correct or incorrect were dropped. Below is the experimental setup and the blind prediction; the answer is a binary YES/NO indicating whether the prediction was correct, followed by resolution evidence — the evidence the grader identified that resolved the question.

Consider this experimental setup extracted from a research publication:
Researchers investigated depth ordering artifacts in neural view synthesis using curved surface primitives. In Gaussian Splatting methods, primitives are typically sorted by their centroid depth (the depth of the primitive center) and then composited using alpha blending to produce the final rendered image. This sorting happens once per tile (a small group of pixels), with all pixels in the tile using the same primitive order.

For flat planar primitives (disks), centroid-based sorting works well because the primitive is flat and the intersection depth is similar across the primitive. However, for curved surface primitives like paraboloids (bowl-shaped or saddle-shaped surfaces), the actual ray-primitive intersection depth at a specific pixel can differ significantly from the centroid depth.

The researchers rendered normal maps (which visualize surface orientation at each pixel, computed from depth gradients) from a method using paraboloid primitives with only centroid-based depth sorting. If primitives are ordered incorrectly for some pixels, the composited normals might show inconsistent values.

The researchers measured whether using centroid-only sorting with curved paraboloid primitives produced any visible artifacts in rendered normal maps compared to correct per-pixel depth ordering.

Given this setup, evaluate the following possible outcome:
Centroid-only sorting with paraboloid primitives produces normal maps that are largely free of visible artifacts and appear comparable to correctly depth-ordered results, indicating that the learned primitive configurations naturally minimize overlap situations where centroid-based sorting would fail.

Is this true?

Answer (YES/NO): NO